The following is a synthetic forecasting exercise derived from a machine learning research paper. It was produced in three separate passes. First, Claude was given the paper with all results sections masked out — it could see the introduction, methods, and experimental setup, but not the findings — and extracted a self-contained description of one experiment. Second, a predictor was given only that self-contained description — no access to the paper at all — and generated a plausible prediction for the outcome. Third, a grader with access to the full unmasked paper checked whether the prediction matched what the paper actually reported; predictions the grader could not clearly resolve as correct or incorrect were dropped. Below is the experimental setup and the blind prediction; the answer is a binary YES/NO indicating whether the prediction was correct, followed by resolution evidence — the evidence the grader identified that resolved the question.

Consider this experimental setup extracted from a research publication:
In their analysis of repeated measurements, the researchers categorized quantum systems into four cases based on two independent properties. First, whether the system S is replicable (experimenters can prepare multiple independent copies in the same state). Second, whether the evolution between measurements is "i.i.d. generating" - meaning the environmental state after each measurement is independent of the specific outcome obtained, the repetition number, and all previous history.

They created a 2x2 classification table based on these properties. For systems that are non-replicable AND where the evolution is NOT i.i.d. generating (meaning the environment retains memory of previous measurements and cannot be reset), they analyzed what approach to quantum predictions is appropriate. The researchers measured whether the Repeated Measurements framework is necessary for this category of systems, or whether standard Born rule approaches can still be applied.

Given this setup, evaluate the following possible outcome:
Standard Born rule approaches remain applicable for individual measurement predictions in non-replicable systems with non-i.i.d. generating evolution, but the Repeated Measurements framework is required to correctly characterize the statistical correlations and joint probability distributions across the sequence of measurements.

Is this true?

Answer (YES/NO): NO